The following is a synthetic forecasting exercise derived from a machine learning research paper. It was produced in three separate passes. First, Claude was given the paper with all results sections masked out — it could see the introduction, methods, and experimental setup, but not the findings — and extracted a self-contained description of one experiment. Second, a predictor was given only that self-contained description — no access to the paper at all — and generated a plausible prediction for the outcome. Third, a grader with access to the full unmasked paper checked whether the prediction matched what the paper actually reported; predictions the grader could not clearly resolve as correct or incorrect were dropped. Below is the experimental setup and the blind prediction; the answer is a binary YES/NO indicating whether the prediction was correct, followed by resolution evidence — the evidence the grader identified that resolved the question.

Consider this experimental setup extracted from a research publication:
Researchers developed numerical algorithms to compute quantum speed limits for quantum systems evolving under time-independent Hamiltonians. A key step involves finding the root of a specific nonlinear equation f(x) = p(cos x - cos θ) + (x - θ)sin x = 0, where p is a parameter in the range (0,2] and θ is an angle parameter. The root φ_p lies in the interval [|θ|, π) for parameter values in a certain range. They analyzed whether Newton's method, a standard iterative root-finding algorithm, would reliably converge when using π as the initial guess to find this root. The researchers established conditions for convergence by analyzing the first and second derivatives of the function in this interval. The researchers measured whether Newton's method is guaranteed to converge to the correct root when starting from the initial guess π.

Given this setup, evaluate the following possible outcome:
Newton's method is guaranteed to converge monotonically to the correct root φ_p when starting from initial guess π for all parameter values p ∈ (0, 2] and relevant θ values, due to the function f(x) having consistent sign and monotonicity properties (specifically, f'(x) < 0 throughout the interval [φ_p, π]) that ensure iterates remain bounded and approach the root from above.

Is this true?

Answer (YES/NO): NO